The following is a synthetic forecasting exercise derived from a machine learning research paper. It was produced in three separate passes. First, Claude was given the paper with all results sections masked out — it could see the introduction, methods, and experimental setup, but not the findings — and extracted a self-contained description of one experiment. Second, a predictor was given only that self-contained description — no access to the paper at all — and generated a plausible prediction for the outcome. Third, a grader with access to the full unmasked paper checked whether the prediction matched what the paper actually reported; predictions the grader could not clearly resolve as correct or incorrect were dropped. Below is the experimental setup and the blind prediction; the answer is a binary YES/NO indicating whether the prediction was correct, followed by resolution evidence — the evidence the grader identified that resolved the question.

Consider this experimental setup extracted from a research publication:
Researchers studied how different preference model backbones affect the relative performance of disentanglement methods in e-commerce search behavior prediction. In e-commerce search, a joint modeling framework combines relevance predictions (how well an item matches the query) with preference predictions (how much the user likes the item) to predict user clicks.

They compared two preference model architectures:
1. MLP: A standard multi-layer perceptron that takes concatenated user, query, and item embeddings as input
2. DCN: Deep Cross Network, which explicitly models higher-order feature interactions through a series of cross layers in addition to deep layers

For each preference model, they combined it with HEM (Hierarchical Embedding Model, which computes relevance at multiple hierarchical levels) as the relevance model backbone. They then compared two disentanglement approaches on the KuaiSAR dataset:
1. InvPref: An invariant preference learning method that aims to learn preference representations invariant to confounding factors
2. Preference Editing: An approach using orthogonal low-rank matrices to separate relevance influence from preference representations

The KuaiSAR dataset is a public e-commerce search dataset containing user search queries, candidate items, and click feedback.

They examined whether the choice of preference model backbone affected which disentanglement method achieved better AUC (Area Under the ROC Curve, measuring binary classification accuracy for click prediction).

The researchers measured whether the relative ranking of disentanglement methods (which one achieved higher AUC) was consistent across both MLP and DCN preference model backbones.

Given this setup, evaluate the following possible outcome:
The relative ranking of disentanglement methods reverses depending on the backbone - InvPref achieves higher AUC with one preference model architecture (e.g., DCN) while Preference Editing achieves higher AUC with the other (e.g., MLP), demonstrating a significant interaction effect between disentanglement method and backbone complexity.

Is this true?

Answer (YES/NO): NO